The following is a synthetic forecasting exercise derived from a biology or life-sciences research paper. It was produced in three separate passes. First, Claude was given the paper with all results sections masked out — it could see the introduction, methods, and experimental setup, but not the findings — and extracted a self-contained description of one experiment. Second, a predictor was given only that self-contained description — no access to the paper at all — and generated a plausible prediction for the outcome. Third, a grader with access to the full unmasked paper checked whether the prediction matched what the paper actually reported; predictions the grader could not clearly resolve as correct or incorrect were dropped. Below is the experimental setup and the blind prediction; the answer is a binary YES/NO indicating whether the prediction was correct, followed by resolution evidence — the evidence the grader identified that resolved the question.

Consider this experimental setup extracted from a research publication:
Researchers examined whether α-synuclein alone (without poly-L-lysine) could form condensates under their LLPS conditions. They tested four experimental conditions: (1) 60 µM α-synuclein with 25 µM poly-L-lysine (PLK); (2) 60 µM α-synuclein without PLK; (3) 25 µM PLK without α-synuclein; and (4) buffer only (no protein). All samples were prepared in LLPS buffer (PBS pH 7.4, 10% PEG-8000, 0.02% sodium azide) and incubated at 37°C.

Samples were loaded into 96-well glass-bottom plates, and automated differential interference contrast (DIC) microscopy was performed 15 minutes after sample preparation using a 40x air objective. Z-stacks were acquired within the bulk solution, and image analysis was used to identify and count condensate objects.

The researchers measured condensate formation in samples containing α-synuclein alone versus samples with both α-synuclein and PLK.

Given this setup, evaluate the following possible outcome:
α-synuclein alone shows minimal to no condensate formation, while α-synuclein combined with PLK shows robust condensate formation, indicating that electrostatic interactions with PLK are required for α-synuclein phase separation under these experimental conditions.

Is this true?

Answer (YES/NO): YES